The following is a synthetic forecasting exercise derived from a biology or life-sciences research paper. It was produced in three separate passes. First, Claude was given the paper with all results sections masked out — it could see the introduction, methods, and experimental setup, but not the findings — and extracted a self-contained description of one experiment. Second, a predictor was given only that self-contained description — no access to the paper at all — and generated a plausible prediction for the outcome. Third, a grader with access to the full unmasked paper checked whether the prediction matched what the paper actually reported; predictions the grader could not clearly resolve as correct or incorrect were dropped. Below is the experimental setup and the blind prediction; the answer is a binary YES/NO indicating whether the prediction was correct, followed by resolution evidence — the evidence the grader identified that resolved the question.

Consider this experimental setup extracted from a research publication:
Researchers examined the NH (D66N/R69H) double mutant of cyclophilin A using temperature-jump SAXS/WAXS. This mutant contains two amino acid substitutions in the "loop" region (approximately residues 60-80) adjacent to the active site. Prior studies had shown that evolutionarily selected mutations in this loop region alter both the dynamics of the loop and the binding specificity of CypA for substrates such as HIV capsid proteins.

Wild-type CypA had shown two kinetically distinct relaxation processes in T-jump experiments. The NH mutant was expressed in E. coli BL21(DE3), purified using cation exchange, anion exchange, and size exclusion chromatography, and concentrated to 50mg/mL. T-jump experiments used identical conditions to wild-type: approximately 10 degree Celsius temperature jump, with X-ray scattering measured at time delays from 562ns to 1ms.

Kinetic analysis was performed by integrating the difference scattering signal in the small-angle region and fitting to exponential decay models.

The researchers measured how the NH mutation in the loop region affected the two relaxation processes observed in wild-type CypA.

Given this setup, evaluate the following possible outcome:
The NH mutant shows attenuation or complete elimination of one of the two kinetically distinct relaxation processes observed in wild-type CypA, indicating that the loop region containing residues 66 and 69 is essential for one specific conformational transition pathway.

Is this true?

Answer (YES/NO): YES